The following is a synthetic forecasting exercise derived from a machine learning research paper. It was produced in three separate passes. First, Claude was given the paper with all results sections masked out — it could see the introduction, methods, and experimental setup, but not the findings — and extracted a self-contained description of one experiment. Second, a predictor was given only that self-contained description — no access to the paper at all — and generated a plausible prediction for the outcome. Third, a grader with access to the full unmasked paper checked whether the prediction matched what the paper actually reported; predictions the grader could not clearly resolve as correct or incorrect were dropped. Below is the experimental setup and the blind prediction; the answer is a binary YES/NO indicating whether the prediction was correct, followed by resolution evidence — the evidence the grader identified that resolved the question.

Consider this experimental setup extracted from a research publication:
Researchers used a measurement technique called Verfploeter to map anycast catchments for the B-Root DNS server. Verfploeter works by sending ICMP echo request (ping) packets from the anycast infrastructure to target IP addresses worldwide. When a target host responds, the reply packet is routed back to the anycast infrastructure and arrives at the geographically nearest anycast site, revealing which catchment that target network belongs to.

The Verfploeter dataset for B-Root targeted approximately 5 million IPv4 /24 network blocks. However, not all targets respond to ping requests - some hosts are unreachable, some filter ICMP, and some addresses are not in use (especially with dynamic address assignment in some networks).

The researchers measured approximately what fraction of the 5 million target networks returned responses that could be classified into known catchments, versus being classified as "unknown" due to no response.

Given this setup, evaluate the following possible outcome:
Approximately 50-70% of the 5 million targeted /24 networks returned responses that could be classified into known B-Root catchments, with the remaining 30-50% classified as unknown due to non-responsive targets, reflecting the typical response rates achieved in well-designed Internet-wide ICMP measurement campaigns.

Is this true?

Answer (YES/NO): YES